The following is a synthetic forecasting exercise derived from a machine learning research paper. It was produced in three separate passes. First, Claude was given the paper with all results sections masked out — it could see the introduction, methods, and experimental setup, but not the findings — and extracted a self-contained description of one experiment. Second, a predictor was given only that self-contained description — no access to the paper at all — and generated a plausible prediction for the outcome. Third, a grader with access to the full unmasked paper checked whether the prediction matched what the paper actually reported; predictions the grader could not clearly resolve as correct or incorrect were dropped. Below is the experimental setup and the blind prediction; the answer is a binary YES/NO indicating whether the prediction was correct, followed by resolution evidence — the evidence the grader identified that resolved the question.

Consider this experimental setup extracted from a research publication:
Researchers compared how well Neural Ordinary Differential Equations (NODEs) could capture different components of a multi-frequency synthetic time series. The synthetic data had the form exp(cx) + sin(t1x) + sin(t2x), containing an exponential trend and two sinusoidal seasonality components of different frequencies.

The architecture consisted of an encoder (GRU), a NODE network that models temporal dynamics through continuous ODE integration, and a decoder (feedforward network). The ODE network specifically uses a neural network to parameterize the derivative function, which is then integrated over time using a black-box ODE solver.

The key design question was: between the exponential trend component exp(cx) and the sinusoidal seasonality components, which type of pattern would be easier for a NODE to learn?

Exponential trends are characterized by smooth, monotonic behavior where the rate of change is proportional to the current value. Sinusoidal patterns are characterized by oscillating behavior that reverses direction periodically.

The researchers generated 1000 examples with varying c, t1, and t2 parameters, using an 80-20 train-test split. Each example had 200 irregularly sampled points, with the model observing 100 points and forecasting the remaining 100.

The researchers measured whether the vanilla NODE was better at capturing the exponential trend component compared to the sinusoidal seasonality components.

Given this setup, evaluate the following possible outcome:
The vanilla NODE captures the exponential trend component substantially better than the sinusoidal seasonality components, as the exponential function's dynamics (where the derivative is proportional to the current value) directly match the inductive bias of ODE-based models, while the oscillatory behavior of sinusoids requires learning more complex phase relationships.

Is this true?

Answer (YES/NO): NO